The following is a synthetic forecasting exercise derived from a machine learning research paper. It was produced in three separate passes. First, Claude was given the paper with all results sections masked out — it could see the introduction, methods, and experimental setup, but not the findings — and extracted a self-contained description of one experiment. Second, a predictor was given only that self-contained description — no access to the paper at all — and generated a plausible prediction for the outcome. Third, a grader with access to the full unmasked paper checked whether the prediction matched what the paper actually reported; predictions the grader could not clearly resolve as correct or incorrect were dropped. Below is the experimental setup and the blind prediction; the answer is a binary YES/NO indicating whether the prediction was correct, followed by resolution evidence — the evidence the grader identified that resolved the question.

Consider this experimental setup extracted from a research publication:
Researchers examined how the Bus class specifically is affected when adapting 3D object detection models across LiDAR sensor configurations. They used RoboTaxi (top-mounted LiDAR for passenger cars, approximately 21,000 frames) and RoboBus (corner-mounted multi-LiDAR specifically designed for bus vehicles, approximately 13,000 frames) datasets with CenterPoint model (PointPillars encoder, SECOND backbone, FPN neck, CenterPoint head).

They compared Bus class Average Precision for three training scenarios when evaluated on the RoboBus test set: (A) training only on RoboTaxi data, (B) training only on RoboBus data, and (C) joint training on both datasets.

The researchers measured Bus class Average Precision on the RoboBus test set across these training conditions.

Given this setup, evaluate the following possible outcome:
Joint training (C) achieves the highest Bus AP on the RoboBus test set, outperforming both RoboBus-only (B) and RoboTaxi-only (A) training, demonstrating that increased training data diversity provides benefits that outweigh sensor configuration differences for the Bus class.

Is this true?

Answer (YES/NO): YES